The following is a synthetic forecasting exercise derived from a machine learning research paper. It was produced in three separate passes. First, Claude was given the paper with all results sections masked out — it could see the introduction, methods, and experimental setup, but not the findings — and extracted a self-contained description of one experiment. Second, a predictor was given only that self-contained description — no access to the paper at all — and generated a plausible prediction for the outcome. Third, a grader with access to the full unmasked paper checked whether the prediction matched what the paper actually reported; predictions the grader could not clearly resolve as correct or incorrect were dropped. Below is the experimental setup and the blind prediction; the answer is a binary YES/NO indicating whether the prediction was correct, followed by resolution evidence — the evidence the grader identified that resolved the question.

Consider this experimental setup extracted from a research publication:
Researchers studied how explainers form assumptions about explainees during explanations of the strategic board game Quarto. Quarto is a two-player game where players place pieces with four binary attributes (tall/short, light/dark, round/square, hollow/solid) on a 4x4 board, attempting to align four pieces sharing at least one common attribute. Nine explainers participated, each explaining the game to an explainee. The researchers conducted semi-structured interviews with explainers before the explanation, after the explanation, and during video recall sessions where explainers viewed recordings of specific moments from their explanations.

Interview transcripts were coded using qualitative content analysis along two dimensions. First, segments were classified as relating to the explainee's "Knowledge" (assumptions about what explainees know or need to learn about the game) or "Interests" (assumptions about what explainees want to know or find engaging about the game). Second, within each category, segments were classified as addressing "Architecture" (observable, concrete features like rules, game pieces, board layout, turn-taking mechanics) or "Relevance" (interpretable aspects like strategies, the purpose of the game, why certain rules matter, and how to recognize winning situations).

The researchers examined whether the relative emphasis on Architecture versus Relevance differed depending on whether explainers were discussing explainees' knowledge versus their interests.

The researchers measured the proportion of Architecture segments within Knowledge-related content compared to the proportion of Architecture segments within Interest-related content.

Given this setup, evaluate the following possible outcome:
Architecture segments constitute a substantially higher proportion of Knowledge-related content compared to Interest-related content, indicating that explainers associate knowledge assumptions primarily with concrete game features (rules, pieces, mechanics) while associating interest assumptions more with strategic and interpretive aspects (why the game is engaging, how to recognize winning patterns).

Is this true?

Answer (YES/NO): YES